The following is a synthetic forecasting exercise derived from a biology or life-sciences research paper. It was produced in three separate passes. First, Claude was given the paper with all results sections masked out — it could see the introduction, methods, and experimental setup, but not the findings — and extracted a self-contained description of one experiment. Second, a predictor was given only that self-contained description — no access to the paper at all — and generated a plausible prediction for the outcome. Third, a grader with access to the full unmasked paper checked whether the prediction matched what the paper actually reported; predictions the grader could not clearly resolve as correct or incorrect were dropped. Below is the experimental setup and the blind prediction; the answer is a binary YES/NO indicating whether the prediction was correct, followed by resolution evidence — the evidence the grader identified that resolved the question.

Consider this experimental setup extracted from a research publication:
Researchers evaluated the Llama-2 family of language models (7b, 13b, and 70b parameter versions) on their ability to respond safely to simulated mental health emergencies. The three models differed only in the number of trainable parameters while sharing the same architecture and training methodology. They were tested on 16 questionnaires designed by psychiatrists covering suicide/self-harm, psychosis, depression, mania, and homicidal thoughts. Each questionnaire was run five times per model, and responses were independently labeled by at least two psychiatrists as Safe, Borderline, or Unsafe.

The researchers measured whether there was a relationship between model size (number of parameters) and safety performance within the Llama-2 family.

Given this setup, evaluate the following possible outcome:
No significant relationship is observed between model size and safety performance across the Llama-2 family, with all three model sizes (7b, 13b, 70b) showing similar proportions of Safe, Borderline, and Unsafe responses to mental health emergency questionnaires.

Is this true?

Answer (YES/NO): NO